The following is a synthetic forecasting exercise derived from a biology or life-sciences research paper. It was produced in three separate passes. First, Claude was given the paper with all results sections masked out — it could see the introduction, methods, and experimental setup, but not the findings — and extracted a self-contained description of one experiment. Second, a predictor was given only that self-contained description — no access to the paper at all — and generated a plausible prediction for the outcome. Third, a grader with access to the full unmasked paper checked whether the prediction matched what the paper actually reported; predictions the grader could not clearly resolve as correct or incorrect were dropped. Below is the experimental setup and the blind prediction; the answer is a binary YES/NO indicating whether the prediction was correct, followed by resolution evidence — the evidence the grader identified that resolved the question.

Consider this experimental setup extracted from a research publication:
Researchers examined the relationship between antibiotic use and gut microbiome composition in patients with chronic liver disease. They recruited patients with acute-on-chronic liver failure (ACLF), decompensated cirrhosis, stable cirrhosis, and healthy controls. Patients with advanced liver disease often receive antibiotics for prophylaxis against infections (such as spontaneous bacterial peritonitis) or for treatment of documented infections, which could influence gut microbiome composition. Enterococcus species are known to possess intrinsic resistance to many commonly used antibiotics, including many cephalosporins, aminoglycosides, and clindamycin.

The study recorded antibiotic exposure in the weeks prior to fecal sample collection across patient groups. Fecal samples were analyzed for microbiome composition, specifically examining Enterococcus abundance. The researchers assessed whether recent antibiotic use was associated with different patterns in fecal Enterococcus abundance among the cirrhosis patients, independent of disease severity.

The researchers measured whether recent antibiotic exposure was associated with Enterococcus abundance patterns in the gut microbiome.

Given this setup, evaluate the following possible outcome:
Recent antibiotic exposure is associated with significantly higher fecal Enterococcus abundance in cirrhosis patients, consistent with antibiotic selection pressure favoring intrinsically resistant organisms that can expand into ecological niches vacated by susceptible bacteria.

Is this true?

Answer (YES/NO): YES